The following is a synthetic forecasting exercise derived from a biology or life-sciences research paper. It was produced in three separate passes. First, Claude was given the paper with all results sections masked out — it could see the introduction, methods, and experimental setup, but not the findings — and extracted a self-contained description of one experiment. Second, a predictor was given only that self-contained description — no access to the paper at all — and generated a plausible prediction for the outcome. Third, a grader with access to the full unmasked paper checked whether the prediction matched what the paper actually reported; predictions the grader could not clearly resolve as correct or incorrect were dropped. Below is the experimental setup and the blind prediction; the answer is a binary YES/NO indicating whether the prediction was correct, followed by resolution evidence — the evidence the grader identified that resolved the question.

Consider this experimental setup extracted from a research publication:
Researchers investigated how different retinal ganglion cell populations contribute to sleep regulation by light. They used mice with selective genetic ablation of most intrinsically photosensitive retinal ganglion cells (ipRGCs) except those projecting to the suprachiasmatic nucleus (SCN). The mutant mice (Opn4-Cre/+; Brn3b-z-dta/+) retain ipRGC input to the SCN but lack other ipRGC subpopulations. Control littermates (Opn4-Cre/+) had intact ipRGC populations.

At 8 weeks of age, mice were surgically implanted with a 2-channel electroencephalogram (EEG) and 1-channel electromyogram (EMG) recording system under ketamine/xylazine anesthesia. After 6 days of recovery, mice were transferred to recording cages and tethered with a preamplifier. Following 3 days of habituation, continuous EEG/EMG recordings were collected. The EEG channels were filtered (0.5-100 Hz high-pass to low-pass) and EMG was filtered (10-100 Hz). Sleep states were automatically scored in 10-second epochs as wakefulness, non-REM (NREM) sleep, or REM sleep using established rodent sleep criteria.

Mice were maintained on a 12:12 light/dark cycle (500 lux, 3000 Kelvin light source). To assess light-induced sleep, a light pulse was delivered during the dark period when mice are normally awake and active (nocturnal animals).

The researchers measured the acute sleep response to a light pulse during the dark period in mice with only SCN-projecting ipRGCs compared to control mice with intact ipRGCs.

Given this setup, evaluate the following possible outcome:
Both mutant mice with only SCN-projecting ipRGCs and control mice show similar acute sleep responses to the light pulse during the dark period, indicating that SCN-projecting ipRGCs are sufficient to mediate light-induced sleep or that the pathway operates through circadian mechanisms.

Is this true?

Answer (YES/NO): NO